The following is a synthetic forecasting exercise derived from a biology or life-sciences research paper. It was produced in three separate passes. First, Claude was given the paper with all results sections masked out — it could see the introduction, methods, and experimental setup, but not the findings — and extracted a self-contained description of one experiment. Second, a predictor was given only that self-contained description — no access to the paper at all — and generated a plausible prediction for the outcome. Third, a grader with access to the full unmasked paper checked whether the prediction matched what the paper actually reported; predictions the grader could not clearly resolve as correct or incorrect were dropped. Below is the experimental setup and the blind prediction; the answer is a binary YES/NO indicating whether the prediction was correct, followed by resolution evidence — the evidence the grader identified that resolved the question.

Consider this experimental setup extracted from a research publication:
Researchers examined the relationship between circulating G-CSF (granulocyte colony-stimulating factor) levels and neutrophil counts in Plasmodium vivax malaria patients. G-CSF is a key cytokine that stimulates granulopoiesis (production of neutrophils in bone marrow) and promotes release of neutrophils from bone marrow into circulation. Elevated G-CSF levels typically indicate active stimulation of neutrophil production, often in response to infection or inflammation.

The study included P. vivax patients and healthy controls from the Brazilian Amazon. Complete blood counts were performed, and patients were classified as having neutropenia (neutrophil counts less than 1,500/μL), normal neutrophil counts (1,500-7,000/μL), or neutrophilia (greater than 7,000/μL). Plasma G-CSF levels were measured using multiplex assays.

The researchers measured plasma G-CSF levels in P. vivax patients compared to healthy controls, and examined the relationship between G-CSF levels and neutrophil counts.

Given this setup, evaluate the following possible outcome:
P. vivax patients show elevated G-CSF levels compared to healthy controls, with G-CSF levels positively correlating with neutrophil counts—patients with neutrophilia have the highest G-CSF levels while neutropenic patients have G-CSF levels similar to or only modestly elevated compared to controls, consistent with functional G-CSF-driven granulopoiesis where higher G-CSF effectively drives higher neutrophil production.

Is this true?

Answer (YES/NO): NO